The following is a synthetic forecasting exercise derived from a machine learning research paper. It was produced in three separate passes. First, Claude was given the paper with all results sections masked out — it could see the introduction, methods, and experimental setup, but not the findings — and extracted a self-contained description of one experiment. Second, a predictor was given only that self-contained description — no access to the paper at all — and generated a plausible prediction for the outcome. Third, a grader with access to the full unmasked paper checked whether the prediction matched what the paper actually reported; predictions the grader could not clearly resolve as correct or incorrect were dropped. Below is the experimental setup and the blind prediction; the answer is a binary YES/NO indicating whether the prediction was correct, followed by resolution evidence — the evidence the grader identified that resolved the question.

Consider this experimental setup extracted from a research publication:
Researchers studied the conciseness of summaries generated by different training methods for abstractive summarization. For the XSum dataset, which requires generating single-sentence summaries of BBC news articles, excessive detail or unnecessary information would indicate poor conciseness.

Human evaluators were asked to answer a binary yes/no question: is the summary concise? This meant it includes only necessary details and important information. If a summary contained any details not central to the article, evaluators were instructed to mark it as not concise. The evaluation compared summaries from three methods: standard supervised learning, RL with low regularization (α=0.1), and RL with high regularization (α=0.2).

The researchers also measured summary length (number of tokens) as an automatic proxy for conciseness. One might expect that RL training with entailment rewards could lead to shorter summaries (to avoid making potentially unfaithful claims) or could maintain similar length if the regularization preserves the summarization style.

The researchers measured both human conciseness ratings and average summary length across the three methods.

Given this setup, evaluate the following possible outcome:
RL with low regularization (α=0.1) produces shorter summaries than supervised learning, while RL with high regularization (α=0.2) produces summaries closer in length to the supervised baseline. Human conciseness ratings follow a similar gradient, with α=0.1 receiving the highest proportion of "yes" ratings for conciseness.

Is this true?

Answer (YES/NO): YES